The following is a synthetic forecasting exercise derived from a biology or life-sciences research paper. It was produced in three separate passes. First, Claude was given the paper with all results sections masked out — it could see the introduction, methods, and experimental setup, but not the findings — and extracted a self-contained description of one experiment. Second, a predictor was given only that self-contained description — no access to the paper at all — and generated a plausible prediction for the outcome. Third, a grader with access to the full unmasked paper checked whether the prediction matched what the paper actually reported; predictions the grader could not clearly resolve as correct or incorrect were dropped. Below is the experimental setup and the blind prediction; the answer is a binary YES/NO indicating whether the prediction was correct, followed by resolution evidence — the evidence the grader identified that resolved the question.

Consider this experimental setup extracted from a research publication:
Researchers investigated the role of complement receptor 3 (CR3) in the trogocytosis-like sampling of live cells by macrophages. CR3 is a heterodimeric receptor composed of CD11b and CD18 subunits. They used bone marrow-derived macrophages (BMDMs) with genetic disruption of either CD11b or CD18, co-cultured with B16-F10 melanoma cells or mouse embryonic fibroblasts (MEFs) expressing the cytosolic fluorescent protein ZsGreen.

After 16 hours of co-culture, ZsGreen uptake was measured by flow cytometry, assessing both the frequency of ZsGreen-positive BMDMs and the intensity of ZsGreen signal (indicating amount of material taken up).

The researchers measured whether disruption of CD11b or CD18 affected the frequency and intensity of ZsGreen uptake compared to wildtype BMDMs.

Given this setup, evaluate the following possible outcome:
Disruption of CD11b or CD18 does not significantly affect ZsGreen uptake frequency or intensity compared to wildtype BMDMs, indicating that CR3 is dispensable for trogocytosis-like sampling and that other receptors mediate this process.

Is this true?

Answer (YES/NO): NO